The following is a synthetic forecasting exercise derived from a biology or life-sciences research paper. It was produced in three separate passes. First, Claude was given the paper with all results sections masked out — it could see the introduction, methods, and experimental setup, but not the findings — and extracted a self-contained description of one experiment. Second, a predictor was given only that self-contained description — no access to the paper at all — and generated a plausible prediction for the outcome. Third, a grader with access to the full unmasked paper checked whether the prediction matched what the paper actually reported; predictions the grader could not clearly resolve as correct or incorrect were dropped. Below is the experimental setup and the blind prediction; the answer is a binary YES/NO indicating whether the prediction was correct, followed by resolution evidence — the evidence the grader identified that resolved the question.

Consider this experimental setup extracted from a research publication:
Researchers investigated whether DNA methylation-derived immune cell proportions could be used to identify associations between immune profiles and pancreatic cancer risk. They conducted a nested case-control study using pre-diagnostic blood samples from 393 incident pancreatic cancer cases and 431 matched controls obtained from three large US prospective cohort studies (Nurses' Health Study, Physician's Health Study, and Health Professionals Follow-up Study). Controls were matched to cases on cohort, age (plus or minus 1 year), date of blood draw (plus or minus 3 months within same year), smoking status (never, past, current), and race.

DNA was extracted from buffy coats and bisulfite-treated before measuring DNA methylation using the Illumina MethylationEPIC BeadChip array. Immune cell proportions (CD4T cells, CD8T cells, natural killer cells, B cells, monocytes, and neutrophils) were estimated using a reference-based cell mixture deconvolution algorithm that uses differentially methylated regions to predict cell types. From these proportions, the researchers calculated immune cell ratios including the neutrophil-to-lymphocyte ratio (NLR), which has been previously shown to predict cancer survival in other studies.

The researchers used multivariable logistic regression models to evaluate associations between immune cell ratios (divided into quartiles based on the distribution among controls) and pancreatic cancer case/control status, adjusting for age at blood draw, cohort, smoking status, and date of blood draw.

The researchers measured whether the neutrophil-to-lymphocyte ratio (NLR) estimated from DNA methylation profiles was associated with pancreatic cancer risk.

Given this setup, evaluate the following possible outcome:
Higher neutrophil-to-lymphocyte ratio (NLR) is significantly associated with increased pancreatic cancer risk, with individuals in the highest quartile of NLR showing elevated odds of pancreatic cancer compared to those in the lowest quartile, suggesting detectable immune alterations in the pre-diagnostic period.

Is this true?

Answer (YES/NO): NO